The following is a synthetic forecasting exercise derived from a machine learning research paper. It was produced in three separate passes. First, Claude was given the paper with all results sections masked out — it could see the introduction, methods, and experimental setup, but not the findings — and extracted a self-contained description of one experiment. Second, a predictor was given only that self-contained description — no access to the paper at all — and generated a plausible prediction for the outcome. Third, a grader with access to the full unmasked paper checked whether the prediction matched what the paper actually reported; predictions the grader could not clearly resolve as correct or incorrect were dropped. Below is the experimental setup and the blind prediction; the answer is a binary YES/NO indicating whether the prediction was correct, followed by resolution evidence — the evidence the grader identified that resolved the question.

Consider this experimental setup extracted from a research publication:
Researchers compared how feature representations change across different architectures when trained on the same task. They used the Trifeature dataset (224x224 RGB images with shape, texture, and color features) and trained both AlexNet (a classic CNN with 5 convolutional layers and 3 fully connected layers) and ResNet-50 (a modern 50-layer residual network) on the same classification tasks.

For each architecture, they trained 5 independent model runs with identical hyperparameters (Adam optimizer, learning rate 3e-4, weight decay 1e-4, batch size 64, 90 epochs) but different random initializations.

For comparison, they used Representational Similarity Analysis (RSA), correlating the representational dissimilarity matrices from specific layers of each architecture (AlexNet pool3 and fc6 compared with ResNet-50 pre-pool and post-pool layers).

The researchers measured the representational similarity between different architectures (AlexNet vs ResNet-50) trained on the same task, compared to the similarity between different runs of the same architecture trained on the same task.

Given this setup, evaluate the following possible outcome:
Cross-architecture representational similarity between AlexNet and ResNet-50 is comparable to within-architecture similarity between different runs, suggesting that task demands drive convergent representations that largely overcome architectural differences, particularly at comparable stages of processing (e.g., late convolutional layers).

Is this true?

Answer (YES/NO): YES